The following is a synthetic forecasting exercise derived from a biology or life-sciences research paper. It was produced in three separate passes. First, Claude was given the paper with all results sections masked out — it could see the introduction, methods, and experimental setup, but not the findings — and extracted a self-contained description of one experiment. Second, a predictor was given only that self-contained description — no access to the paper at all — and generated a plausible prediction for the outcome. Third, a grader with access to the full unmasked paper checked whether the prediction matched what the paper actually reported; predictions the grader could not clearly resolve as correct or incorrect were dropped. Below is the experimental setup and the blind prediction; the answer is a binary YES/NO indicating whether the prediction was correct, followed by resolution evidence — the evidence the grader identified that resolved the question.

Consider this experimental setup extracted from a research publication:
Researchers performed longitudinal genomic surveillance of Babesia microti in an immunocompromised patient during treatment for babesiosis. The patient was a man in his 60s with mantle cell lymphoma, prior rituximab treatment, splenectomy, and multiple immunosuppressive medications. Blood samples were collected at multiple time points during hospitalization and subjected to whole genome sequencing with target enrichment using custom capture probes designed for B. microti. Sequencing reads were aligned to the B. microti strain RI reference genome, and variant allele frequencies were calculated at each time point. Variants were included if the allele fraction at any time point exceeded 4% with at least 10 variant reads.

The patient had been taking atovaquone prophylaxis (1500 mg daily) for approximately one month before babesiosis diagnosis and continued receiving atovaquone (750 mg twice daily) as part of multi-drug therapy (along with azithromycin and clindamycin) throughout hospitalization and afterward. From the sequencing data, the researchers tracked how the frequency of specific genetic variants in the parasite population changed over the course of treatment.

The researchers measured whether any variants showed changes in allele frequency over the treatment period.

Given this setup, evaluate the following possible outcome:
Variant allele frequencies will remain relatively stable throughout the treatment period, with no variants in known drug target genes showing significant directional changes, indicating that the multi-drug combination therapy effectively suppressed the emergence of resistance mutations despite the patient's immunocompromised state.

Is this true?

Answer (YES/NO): NO